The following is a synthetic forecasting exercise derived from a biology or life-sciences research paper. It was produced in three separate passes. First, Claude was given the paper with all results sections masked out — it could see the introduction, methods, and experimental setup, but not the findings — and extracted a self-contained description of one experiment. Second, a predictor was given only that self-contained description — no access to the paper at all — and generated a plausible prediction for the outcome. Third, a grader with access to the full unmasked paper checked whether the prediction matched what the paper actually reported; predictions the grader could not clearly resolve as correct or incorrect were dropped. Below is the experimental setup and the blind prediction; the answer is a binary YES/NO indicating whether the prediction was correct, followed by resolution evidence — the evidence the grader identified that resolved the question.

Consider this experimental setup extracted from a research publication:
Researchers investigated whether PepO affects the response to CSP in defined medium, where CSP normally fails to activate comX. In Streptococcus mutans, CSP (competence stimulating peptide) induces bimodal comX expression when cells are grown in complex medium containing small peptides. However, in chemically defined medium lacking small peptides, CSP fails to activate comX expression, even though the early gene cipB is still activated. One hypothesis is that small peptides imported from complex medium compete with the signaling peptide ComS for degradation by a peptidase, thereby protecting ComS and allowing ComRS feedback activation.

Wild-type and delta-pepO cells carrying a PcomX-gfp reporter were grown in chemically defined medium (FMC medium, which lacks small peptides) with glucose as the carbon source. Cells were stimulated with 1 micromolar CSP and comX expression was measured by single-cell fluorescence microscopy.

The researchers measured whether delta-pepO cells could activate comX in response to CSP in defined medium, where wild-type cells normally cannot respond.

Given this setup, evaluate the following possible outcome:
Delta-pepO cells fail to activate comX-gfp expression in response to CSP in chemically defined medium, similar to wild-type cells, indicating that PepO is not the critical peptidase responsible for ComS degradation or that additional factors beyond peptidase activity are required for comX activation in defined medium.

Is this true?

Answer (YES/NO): NO